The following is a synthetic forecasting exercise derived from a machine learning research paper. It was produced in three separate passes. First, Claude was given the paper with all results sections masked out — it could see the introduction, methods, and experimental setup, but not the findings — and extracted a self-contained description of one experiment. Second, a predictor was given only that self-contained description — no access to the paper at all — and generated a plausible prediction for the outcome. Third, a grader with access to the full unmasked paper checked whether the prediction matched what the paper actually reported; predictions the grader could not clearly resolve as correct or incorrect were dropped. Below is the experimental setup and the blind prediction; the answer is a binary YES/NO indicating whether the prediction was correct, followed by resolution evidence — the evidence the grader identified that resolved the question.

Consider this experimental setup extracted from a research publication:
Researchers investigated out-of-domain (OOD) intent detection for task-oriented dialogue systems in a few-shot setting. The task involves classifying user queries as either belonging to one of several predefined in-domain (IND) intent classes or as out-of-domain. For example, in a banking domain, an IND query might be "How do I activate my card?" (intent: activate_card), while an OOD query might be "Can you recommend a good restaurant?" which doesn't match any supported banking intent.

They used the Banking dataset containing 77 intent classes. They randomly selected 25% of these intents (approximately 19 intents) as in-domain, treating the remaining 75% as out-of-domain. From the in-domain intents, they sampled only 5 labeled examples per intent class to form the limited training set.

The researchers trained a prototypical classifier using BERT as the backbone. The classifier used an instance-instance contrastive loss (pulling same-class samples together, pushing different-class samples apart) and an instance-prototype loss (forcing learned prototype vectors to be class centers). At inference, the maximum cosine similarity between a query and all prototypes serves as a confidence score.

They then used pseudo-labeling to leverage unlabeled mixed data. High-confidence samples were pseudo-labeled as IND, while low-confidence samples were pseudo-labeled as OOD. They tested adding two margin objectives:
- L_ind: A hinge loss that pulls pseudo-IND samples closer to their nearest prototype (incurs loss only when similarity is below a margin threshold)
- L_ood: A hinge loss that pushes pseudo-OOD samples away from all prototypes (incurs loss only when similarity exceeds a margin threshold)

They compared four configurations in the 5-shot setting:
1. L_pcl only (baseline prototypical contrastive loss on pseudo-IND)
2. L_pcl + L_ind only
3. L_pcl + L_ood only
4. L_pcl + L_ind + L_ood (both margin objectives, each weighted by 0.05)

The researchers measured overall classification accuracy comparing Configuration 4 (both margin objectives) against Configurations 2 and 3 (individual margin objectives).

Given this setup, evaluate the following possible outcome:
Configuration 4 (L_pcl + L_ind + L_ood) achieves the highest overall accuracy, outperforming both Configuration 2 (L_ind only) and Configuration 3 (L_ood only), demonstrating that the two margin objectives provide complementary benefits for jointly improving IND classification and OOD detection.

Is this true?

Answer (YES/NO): YES